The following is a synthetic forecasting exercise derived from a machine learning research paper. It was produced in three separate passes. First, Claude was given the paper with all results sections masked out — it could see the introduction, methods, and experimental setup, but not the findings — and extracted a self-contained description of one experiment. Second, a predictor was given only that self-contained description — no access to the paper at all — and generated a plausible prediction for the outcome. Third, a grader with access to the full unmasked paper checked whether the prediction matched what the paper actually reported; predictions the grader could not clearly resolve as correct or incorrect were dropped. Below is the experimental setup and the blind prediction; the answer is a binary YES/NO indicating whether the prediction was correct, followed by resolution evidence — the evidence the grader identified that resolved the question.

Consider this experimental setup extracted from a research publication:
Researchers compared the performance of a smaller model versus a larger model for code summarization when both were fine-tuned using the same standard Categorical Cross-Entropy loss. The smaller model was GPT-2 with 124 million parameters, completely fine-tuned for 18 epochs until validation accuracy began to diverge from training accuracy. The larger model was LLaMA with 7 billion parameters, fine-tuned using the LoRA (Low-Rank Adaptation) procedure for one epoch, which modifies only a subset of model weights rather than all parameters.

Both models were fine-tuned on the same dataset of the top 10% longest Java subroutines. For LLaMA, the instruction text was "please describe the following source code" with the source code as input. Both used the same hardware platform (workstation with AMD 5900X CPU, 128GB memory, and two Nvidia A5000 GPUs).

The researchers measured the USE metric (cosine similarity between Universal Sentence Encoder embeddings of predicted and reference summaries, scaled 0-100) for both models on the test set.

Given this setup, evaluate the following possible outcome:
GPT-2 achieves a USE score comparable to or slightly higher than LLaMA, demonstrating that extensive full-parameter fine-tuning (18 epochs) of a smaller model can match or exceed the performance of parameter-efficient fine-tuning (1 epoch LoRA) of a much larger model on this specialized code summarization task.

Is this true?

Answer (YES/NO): NO